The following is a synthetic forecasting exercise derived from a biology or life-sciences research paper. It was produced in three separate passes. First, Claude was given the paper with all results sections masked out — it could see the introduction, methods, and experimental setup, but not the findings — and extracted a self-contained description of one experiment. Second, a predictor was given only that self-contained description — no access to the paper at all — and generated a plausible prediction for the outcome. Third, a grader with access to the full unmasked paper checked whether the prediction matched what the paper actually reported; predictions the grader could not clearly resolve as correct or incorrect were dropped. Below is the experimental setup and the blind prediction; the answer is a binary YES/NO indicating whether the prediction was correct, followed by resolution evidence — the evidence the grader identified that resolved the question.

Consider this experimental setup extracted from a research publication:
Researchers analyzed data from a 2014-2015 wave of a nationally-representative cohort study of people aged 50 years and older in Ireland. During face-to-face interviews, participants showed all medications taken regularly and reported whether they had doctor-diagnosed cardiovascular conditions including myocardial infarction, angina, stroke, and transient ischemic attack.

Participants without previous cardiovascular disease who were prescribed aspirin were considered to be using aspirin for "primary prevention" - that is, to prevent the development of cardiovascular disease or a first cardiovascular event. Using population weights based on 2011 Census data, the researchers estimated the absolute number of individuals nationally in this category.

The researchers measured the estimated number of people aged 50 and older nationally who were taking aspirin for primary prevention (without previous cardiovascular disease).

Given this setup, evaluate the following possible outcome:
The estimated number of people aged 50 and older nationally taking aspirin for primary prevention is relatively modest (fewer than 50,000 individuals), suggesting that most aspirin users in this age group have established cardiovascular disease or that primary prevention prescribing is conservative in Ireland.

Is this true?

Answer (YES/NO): NO